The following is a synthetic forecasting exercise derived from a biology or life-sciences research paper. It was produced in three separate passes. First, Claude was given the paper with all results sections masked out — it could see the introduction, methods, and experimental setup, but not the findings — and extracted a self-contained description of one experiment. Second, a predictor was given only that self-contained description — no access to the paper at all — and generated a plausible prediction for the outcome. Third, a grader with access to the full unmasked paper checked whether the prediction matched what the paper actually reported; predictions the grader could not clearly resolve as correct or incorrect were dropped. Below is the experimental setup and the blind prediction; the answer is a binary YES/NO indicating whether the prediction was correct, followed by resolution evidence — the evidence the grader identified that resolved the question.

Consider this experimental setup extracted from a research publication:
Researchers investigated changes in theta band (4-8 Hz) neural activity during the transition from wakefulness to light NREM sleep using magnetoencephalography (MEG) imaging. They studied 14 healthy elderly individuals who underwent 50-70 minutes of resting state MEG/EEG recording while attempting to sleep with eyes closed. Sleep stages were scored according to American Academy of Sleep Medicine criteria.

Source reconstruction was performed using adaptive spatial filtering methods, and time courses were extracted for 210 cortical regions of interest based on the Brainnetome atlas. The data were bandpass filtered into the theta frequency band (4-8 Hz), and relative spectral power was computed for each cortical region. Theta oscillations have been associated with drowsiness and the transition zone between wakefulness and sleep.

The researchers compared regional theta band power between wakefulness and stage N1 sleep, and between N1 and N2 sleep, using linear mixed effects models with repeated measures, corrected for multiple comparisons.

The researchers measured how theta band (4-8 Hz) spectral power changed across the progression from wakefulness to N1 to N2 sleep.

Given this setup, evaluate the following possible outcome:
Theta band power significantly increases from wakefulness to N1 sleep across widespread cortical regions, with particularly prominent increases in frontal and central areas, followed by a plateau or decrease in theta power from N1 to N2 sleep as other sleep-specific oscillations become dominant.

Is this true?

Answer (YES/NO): NO